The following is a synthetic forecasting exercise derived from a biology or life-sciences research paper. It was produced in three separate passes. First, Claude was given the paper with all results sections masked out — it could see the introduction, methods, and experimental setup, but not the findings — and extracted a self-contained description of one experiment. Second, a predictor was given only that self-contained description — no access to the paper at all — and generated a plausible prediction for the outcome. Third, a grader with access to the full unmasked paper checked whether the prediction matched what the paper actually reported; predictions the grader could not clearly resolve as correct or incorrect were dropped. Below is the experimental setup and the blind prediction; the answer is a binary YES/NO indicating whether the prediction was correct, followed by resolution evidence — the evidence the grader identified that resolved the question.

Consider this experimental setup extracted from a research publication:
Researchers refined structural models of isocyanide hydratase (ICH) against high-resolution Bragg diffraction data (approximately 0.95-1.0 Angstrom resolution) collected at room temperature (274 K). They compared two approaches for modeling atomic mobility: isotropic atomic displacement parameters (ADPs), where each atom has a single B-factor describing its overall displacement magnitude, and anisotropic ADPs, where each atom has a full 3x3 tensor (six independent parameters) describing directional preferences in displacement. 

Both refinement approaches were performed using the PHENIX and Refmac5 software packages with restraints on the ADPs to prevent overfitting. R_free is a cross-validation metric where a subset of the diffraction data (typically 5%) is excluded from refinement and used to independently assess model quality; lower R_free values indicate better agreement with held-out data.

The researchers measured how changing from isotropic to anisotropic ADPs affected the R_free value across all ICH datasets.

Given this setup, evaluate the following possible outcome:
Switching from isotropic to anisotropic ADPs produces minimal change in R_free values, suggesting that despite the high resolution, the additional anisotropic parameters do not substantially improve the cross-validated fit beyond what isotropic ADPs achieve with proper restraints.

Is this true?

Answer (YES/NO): NO